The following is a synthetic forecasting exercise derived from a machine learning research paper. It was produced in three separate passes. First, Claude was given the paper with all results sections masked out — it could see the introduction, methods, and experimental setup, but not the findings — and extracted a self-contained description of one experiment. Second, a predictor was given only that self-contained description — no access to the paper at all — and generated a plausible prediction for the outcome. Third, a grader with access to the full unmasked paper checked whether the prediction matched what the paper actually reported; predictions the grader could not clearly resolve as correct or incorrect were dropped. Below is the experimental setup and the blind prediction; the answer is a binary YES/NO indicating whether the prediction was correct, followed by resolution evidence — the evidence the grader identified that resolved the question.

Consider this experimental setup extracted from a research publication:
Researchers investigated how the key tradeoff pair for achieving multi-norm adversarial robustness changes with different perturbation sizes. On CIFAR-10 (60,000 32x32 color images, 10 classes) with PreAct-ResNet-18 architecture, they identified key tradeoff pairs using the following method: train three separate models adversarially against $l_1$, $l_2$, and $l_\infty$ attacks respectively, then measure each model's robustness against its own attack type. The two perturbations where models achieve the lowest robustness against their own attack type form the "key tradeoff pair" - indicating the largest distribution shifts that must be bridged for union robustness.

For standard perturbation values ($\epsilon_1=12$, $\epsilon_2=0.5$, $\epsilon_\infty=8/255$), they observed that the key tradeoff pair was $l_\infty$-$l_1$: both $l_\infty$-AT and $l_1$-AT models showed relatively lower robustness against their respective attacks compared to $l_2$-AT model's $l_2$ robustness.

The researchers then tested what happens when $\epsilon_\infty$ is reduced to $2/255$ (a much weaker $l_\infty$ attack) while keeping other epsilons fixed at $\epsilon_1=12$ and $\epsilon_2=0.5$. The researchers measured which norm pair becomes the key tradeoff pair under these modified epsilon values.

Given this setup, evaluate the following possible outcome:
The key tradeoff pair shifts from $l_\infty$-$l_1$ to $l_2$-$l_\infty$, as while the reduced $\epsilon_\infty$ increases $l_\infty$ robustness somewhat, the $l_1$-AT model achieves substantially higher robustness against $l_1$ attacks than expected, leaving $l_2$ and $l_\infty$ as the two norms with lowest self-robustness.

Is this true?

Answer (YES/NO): NO